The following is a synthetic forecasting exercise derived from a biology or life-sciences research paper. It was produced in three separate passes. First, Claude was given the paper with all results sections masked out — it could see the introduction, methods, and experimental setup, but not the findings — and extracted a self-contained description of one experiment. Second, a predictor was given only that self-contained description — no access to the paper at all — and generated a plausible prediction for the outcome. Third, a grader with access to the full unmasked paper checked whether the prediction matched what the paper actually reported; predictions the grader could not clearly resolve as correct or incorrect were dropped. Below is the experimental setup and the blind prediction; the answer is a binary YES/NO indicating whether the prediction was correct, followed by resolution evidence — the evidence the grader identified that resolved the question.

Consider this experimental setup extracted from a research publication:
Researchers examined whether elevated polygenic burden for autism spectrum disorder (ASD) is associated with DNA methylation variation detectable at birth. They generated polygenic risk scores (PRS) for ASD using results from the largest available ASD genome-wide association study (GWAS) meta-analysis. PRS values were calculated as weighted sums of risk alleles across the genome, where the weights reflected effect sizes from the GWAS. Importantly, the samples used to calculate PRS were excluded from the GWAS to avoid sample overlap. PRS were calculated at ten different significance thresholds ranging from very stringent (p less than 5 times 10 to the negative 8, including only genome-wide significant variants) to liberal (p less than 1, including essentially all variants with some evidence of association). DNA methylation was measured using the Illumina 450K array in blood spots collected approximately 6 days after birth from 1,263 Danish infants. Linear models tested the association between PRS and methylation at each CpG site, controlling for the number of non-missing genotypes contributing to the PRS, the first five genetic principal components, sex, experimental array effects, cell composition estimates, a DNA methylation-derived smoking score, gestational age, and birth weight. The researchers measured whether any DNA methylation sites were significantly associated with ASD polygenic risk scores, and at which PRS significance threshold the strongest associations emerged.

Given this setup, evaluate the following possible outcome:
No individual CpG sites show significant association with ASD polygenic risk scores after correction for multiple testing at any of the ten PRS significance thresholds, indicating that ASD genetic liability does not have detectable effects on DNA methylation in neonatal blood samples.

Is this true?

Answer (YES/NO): NO